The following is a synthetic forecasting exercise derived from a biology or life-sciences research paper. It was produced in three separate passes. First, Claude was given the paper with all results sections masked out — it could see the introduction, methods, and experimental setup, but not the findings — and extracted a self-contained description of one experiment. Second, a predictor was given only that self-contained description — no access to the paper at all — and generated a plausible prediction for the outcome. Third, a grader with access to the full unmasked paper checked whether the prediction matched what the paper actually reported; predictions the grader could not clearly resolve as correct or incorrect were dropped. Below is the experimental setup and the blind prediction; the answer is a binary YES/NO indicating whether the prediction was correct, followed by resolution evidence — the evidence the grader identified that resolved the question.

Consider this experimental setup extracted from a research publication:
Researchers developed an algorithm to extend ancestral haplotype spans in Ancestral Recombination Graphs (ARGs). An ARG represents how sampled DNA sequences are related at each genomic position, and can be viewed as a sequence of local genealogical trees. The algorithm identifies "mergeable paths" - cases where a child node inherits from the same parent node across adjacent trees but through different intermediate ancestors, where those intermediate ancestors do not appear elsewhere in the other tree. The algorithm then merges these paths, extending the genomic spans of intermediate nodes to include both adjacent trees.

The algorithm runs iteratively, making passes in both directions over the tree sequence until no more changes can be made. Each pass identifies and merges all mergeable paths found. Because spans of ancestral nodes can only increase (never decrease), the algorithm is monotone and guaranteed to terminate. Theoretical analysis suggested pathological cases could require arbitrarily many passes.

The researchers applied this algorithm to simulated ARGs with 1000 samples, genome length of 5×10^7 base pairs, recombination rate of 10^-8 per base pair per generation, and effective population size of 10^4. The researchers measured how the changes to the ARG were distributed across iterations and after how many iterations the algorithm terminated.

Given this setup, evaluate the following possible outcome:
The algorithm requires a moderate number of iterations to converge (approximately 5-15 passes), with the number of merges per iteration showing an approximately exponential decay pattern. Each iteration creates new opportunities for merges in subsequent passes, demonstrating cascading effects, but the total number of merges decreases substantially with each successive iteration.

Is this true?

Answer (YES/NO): NO